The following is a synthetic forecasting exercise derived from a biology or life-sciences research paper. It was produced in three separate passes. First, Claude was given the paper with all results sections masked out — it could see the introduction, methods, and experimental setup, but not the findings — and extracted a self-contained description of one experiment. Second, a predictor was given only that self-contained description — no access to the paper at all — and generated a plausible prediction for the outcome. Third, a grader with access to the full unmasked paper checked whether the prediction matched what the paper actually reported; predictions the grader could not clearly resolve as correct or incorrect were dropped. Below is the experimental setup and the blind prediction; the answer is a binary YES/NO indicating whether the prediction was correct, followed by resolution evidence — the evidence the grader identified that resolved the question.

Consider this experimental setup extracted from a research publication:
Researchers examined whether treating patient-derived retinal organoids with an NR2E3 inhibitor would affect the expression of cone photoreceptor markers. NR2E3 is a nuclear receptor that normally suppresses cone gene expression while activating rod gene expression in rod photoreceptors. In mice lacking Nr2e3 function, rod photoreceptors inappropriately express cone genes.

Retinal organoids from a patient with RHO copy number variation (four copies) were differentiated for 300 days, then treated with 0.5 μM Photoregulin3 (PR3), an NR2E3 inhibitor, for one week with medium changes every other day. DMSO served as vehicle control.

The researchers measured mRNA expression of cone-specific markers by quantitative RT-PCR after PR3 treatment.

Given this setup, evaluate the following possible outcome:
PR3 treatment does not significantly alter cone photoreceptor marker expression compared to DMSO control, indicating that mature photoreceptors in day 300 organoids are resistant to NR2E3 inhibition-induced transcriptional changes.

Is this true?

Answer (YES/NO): YES